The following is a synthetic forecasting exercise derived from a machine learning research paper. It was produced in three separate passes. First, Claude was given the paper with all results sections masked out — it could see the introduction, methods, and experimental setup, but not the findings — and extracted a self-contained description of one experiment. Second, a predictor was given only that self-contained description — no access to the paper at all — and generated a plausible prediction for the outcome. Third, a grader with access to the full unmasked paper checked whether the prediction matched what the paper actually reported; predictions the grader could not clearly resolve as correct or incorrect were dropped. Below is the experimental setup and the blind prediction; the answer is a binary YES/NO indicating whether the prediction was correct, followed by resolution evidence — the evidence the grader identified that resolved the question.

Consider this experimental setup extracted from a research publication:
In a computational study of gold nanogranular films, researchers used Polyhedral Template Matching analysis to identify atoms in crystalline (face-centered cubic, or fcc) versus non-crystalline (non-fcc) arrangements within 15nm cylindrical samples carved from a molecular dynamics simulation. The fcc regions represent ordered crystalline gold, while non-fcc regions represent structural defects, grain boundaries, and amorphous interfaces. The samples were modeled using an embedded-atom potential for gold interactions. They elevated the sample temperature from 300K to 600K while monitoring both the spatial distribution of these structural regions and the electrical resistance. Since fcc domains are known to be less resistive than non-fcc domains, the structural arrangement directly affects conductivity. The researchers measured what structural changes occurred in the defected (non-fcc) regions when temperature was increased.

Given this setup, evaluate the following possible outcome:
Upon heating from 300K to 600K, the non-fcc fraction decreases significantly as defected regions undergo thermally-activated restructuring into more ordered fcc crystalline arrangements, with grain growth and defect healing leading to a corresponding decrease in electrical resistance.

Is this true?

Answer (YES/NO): NO